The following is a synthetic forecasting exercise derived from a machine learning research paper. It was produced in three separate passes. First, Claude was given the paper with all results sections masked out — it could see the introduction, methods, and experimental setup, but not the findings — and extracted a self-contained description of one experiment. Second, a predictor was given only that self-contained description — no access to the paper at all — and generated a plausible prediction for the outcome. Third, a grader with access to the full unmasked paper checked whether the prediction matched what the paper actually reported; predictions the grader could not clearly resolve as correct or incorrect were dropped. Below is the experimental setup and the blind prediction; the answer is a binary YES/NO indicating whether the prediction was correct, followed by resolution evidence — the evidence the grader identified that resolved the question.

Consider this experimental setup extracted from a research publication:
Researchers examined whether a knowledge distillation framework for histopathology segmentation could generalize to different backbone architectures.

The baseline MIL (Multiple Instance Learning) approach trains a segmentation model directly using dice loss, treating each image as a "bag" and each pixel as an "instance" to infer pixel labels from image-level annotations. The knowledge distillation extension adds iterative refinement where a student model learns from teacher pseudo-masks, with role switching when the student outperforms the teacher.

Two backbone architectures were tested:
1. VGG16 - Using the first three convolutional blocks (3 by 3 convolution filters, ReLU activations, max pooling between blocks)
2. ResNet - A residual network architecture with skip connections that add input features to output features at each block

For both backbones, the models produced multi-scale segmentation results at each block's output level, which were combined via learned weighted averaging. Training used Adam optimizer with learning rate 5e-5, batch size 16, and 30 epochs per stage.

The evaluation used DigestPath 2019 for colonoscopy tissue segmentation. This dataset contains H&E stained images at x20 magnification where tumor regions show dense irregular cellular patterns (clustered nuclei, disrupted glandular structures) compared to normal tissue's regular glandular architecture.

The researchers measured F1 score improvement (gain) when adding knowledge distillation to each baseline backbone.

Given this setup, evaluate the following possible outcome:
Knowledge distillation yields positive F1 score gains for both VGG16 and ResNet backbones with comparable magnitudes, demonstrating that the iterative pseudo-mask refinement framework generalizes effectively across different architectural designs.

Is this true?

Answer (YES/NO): NO